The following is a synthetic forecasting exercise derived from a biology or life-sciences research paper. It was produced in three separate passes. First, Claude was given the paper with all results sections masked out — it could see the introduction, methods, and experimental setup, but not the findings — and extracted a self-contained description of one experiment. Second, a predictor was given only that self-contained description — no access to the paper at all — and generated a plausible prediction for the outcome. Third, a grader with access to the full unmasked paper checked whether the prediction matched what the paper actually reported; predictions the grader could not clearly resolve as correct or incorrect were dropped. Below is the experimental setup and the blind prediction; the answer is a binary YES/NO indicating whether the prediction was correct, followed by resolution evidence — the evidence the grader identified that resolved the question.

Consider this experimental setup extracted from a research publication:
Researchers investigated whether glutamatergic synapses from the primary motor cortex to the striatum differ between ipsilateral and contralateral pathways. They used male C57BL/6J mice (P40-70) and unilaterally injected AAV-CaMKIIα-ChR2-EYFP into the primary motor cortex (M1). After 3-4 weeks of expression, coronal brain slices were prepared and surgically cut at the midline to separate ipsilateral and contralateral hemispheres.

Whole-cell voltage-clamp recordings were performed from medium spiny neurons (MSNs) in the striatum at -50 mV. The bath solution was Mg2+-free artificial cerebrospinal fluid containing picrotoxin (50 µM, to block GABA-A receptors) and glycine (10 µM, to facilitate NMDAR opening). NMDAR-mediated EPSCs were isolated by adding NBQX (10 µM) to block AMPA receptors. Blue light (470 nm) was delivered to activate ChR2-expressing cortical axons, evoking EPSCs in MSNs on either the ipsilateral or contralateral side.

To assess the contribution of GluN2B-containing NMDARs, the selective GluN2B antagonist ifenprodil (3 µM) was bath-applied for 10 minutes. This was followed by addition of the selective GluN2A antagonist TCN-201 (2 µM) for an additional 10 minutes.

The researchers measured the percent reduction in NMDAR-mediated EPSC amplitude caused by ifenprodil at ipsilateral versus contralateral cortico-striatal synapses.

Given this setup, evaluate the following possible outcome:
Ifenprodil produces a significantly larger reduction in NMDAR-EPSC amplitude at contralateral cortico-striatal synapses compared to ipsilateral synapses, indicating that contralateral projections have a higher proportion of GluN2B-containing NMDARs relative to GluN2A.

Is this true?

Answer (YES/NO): YES